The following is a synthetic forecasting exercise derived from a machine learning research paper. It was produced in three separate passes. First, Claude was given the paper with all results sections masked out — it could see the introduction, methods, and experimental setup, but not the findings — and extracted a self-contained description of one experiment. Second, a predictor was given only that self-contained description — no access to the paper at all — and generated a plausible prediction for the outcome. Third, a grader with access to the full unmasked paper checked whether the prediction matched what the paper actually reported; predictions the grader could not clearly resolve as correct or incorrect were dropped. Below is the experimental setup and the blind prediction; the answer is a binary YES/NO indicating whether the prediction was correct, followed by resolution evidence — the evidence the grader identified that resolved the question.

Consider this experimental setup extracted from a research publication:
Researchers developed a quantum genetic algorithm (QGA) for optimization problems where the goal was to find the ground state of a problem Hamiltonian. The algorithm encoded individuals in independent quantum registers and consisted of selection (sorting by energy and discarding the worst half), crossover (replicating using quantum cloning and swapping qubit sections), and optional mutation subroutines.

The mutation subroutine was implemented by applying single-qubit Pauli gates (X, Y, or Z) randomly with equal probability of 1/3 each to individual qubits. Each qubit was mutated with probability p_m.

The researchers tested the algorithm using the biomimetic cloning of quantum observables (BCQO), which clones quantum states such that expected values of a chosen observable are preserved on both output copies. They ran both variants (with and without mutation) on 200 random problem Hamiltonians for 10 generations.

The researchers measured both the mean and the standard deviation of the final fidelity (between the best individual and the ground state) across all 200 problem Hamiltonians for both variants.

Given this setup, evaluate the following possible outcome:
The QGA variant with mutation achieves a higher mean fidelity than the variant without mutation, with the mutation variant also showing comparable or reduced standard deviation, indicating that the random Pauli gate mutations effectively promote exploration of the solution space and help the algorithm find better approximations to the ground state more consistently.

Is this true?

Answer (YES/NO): NO